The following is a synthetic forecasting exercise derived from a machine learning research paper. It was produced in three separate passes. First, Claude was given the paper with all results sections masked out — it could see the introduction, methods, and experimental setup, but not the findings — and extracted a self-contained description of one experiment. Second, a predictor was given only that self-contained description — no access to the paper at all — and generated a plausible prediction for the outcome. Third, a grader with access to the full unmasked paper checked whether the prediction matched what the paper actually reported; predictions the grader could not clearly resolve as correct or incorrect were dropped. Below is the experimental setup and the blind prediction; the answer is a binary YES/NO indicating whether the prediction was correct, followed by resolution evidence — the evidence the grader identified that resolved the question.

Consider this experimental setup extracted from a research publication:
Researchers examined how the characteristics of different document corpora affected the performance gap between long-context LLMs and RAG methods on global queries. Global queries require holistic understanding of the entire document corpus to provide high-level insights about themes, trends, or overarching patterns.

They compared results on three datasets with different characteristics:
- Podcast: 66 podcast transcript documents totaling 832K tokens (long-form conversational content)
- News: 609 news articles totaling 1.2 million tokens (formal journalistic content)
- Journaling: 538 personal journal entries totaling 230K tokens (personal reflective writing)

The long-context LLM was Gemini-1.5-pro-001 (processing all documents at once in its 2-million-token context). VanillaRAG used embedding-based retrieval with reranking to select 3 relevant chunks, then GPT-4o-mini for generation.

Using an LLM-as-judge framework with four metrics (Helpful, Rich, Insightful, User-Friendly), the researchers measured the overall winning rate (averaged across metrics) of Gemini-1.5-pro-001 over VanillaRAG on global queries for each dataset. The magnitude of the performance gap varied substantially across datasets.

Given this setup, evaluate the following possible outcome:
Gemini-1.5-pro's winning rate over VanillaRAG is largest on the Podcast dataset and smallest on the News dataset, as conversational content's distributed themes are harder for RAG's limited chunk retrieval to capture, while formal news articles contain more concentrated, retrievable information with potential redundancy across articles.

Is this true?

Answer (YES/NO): NO